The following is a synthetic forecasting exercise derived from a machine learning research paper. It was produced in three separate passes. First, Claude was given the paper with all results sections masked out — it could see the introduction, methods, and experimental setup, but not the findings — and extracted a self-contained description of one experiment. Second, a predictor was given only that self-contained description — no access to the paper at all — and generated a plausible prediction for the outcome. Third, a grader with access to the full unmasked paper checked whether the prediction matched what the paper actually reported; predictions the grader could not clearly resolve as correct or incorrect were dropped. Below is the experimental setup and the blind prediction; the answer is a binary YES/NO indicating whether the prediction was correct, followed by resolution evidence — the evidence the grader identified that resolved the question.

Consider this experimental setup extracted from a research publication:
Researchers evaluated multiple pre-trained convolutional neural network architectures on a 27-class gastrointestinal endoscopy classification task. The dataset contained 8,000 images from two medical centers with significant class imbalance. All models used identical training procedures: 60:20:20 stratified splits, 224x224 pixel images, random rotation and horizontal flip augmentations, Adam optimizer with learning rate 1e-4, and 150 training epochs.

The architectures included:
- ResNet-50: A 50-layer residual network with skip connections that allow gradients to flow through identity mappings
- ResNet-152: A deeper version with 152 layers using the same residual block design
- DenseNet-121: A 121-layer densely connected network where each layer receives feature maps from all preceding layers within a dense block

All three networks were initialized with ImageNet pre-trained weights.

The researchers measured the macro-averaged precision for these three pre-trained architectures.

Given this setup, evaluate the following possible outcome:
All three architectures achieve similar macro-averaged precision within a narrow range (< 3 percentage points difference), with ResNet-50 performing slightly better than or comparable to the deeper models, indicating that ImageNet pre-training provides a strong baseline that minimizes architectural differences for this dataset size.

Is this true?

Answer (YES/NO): NO